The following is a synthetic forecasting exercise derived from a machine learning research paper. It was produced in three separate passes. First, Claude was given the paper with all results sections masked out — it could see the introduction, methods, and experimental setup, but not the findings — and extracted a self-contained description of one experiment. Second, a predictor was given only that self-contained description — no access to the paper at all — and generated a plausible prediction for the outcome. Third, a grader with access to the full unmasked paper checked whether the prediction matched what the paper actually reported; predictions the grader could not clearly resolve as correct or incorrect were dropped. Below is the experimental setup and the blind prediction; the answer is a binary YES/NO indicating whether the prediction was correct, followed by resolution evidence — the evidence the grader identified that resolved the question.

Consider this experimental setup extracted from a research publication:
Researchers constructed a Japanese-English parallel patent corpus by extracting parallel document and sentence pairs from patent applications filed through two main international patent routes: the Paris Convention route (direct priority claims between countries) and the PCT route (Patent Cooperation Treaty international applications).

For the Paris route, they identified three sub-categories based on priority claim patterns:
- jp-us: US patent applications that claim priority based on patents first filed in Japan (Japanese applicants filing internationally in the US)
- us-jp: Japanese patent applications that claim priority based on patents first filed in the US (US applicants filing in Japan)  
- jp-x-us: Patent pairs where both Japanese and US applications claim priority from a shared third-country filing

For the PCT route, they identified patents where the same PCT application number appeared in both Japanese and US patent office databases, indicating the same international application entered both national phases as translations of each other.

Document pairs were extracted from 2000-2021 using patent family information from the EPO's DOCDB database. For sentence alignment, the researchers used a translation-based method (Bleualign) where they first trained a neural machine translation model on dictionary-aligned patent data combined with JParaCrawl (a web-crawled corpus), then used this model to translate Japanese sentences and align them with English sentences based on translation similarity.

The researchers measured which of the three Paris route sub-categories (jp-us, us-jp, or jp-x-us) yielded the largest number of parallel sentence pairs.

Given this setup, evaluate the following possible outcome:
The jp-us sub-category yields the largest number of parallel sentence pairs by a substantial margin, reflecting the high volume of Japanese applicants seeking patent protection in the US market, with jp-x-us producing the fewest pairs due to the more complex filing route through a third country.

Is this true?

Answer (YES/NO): NO